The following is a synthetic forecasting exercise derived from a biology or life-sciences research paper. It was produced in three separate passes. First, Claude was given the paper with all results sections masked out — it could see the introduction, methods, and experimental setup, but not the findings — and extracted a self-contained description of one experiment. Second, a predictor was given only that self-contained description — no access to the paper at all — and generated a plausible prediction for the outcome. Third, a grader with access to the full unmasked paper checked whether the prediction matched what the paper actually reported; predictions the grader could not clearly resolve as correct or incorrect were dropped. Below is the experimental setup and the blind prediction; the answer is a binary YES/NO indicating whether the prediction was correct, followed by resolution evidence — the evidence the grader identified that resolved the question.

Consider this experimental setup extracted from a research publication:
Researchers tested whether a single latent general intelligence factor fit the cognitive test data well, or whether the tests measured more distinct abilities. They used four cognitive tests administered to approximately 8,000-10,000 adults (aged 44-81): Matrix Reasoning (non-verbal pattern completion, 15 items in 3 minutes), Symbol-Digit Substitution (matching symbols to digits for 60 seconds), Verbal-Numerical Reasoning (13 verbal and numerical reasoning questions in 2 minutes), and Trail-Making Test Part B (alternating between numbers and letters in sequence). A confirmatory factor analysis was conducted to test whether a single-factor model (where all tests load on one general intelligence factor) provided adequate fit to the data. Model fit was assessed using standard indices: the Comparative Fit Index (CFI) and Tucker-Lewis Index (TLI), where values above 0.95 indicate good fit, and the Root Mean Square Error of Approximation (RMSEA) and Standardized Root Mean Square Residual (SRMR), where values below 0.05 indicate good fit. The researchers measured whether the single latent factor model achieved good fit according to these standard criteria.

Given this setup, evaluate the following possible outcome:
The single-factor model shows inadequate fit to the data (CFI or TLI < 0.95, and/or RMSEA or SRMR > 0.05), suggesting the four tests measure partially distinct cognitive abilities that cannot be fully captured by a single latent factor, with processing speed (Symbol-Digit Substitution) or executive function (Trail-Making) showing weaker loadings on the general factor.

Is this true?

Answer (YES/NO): NO